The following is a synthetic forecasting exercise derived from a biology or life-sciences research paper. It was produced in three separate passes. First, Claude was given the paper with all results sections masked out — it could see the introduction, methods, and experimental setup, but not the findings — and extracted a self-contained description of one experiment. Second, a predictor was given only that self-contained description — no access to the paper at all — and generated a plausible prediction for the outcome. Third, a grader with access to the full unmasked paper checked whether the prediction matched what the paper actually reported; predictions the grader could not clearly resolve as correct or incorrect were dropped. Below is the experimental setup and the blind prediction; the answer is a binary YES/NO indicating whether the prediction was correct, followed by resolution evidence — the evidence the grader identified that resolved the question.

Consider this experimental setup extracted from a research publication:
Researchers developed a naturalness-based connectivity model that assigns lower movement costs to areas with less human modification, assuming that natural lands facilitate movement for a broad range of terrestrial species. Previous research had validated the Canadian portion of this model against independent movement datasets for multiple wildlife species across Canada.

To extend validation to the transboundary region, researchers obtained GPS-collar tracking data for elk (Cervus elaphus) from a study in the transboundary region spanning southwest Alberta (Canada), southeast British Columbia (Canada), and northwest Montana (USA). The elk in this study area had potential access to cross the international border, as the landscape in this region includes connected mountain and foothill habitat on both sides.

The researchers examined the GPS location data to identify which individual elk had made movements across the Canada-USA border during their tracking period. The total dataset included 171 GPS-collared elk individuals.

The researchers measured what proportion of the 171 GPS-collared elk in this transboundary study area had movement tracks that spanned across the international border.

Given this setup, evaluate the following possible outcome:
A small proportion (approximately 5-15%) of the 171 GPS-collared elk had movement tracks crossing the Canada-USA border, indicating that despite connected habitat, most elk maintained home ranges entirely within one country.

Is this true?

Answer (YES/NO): YES